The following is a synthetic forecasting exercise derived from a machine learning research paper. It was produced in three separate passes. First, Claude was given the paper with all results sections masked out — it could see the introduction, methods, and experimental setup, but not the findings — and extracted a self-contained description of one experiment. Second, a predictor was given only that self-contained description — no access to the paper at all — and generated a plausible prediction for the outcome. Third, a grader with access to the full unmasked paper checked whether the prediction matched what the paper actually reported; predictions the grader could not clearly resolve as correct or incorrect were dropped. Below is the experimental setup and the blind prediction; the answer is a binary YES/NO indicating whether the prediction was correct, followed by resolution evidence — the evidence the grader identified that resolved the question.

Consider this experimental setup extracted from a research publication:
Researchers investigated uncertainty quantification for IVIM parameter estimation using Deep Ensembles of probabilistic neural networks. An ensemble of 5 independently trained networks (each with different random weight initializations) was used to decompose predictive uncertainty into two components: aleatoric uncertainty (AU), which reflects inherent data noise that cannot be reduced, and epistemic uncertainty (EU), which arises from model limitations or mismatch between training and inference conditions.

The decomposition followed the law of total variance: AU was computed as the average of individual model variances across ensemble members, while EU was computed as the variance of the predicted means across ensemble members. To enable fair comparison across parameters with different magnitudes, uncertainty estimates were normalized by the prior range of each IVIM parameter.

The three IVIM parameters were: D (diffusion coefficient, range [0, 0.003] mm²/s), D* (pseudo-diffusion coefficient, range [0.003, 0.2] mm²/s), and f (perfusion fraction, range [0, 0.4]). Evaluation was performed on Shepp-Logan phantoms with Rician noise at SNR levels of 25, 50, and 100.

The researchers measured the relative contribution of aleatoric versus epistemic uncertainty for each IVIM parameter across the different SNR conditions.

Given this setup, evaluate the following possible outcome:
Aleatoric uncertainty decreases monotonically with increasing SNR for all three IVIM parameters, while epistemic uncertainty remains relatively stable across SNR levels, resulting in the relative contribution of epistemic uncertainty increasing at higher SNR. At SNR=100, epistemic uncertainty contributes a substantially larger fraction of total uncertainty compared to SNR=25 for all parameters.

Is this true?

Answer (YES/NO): NO